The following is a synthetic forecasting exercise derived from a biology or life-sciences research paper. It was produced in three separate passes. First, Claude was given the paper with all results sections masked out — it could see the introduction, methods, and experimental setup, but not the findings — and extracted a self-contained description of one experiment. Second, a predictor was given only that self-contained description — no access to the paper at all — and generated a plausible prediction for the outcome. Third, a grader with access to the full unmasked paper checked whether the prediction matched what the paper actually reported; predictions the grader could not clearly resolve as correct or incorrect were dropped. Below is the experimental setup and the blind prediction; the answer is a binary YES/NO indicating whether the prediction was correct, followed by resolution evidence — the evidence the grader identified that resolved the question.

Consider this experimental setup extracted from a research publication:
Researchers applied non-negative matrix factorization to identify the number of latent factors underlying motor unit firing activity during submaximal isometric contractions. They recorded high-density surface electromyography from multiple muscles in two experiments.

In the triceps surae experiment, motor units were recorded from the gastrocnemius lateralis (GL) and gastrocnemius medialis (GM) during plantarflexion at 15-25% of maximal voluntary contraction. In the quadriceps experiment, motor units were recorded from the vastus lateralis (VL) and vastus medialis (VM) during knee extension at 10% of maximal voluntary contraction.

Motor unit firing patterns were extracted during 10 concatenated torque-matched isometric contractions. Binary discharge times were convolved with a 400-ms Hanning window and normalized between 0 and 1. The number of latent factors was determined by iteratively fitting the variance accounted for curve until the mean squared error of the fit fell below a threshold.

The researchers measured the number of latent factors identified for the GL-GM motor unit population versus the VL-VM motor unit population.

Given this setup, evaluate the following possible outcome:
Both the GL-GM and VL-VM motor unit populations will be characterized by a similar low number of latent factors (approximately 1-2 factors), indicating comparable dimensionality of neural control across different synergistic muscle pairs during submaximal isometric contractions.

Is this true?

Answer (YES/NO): YES